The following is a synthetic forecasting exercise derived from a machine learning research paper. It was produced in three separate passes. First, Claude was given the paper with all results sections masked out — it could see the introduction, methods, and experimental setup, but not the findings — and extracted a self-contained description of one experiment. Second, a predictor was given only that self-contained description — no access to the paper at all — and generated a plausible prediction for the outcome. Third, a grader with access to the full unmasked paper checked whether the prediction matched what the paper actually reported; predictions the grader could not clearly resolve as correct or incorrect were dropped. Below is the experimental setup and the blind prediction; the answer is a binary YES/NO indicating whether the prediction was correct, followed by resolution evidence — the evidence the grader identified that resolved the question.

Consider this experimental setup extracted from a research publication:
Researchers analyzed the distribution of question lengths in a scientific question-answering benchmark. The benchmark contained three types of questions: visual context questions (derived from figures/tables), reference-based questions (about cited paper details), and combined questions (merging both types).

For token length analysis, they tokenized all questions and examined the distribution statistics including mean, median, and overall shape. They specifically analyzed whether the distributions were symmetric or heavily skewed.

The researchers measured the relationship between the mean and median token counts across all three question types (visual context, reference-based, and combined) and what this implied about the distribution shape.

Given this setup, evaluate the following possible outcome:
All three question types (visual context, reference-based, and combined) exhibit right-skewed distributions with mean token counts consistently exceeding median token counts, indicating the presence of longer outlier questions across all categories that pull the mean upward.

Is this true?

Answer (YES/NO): NO